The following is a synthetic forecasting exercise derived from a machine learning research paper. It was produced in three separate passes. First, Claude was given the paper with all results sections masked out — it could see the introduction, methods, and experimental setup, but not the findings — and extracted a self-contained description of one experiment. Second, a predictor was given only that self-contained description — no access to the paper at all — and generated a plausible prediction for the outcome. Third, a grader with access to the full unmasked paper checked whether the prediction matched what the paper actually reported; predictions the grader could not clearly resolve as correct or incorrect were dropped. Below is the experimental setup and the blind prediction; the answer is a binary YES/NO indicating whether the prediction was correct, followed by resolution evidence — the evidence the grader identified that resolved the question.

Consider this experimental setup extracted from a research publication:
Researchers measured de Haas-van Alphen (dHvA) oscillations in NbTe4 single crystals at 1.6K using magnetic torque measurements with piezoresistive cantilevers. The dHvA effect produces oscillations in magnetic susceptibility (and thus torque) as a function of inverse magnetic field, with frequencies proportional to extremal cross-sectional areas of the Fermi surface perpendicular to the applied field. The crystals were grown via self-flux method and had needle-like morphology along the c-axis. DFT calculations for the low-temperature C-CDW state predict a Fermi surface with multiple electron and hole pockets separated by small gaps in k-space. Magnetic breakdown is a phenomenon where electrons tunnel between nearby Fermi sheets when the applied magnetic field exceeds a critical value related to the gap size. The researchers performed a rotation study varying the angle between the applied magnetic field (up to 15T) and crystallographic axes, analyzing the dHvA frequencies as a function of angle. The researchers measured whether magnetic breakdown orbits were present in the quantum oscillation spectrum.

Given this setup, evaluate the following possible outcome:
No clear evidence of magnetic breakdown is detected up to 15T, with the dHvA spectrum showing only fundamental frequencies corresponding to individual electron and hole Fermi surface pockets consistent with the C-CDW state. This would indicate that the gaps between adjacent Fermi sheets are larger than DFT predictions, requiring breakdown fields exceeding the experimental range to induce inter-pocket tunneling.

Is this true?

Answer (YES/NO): NO